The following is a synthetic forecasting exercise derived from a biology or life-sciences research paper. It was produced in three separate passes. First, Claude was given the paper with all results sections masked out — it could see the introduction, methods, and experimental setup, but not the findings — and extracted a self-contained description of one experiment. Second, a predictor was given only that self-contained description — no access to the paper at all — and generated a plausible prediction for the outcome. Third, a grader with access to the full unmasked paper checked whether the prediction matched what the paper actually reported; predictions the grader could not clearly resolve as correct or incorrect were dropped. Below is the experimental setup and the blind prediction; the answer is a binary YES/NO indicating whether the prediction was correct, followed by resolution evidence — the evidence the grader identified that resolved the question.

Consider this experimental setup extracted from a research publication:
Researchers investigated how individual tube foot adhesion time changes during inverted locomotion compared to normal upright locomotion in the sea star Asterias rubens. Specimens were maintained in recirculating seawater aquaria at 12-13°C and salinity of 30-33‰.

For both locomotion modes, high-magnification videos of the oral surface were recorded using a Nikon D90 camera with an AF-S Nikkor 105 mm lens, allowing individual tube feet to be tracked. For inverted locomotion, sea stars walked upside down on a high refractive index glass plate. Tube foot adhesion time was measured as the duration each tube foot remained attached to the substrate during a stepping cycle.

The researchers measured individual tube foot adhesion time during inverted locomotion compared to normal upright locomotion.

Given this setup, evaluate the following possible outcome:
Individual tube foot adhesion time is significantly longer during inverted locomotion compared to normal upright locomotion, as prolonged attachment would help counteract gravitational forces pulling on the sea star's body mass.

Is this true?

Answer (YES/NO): YES